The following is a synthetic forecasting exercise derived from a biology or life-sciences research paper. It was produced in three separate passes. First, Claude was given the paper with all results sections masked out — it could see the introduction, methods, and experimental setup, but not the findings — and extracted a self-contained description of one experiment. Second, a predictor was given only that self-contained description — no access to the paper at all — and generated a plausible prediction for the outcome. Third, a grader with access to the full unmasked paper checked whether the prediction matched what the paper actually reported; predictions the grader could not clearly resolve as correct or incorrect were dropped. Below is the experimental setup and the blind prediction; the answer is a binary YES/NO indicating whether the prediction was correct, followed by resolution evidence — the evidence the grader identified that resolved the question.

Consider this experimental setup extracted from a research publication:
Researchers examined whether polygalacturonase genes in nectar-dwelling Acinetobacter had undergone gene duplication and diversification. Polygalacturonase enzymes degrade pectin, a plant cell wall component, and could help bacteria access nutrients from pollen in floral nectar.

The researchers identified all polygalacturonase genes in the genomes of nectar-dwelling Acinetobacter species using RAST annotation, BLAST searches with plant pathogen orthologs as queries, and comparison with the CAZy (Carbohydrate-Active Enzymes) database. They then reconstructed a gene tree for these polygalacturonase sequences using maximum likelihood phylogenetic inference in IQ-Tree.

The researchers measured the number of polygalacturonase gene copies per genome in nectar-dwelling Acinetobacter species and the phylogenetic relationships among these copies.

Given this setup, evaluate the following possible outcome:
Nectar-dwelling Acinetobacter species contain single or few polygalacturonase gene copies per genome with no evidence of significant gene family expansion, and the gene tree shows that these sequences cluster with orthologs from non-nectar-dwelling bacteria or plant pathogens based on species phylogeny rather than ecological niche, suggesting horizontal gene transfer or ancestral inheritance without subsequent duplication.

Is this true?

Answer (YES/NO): NO